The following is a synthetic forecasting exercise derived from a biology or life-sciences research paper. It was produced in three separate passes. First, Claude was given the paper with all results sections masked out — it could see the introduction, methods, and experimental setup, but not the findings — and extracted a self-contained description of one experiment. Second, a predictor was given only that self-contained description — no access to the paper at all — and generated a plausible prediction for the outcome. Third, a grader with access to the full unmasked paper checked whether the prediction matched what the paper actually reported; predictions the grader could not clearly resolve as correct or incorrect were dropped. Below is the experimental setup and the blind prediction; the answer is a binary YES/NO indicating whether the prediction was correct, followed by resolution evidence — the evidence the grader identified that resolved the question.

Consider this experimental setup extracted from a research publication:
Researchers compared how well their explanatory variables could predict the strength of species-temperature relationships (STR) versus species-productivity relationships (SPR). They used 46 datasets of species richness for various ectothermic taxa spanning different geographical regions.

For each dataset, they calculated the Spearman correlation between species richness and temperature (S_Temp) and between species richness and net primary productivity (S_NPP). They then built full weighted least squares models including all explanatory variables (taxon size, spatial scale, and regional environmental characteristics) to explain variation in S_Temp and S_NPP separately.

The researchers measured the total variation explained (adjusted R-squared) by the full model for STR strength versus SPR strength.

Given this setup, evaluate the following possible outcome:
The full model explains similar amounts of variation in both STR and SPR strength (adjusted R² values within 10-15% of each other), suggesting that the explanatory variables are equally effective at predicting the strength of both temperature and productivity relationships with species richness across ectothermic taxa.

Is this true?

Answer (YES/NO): NO